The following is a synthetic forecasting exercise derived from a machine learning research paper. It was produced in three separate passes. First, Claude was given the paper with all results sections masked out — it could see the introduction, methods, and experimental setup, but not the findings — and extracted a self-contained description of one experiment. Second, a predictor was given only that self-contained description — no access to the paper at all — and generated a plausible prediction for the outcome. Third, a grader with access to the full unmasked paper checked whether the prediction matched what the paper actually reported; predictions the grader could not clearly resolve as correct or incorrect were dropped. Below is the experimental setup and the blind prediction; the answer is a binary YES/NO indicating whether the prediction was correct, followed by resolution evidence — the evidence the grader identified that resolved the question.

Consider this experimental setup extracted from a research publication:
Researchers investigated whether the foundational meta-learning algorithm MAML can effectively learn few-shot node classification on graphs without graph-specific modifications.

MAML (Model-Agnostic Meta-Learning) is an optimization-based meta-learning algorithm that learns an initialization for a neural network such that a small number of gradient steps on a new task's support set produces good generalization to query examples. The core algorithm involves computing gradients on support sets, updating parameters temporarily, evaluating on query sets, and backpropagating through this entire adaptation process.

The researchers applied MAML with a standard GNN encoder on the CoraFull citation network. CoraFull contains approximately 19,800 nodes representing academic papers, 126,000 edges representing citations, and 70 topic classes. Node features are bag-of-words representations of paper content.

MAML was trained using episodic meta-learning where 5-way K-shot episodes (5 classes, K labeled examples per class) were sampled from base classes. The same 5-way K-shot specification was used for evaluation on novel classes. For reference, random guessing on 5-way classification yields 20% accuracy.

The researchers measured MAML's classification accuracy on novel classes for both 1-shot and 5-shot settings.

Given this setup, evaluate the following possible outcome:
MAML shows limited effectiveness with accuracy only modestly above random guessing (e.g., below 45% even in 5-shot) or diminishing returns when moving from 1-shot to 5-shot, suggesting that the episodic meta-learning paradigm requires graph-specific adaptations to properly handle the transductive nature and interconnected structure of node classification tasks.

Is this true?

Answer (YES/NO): YES